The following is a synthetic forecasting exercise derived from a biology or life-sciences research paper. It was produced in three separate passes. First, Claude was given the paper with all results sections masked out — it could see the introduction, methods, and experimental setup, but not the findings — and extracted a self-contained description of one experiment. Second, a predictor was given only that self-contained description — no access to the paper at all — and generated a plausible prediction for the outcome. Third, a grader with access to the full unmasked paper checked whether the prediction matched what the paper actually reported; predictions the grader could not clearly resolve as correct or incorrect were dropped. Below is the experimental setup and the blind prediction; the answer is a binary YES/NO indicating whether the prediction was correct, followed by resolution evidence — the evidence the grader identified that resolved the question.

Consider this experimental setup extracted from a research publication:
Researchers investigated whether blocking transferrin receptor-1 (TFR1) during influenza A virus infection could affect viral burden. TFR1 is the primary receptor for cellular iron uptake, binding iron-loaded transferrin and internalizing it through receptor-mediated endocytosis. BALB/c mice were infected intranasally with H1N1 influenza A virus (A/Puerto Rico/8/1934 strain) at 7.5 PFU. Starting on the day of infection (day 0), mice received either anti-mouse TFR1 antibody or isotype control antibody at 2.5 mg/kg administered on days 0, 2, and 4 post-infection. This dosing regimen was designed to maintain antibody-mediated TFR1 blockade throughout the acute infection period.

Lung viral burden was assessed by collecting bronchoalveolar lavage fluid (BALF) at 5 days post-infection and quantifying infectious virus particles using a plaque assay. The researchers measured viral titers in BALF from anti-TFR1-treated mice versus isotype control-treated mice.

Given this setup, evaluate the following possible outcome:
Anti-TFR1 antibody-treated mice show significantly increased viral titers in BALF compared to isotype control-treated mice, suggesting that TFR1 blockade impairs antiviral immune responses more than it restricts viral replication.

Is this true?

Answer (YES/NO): NO